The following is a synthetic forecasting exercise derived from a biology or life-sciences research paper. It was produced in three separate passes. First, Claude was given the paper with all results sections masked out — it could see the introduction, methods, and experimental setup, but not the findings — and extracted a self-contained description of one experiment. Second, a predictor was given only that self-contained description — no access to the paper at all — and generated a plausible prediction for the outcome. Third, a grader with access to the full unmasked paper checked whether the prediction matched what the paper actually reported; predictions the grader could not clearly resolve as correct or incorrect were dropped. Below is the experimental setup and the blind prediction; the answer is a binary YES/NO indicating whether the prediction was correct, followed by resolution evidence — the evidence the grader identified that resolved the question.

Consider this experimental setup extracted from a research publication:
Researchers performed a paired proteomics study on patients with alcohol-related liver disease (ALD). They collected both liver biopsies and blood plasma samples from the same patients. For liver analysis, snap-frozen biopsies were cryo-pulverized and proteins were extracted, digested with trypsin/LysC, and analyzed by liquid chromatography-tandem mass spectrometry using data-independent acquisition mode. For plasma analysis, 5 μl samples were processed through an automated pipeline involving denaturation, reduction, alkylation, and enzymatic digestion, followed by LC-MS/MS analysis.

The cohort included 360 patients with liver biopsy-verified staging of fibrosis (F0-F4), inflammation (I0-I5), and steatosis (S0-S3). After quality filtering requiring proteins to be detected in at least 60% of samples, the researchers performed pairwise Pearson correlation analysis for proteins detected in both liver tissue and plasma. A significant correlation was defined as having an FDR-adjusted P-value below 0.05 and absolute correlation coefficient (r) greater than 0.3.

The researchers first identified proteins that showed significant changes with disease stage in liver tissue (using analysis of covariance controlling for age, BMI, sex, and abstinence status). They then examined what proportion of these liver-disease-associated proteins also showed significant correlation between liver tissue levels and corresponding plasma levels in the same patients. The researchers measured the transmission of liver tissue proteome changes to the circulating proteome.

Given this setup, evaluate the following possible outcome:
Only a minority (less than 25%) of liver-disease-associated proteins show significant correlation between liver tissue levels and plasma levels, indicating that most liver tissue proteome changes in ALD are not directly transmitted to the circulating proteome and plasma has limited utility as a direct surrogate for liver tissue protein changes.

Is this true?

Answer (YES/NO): NO